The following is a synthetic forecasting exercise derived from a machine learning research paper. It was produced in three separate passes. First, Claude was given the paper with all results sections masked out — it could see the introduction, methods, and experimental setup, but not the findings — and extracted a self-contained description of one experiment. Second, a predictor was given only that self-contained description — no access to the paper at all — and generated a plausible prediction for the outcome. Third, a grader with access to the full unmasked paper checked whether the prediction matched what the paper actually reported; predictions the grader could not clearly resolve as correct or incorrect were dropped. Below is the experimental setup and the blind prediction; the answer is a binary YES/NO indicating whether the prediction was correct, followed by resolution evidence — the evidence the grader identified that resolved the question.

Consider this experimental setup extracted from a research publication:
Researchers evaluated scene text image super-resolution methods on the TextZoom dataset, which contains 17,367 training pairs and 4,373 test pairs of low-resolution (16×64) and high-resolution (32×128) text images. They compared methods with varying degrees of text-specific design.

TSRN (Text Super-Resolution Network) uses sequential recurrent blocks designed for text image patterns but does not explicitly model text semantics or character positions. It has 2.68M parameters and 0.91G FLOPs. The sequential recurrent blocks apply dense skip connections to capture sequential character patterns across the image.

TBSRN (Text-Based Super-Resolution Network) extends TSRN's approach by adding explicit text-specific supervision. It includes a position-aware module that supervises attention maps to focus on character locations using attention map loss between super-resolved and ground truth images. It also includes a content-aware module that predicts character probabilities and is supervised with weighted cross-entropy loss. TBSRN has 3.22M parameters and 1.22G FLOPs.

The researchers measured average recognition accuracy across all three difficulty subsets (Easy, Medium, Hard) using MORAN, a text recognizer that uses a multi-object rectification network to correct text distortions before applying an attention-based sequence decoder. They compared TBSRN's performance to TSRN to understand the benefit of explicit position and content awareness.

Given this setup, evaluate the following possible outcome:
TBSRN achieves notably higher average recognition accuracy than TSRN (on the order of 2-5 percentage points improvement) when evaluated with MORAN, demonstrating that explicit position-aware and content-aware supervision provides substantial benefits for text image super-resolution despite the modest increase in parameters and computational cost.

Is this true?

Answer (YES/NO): YES